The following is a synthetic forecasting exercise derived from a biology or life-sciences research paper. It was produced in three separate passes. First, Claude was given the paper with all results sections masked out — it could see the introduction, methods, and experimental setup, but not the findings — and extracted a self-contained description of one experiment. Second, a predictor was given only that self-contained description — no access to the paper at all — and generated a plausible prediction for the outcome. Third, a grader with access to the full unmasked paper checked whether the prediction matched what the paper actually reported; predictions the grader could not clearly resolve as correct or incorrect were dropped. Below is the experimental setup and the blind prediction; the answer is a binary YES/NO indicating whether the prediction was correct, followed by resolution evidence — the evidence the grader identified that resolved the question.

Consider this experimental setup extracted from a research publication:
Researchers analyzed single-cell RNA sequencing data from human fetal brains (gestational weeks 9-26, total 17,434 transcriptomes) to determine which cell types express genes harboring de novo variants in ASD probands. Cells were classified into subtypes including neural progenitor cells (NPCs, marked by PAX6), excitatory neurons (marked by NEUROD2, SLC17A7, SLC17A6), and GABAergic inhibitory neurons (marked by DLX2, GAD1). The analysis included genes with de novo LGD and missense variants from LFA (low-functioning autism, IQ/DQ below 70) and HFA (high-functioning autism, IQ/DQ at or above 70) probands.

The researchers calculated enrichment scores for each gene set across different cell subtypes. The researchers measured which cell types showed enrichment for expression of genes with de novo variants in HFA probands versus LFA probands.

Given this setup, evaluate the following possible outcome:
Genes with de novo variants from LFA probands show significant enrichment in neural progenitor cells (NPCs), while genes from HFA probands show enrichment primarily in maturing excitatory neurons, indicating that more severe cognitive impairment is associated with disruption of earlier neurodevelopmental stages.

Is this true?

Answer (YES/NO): NO